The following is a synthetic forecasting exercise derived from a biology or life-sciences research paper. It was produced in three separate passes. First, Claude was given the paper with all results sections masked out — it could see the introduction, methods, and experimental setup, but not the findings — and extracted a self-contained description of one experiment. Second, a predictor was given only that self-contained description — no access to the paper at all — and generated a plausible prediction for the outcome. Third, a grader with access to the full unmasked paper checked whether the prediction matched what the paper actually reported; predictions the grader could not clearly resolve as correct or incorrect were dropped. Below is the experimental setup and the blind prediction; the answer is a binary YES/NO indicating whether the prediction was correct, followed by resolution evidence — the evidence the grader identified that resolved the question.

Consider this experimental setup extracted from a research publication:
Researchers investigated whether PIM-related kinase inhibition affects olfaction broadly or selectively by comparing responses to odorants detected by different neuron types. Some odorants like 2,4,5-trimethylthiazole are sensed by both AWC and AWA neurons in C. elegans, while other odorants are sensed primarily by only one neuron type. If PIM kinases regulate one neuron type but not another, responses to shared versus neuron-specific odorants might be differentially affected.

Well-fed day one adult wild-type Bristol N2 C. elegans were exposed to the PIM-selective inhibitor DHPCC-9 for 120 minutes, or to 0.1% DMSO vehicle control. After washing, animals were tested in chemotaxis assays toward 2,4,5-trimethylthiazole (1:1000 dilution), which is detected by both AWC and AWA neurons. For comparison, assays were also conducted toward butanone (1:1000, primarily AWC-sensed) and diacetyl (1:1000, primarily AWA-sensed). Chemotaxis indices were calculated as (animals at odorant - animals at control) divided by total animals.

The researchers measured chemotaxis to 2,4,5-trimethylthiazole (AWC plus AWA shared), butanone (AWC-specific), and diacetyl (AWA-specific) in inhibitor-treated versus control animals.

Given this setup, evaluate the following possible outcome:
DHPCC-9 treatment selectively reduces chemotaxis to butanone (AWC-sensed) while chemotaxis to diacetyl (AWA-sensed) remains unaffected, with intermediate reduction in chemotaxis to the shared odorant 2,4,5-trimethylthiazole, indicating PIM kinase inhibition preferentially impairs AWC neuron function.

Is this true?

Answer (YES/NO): YES